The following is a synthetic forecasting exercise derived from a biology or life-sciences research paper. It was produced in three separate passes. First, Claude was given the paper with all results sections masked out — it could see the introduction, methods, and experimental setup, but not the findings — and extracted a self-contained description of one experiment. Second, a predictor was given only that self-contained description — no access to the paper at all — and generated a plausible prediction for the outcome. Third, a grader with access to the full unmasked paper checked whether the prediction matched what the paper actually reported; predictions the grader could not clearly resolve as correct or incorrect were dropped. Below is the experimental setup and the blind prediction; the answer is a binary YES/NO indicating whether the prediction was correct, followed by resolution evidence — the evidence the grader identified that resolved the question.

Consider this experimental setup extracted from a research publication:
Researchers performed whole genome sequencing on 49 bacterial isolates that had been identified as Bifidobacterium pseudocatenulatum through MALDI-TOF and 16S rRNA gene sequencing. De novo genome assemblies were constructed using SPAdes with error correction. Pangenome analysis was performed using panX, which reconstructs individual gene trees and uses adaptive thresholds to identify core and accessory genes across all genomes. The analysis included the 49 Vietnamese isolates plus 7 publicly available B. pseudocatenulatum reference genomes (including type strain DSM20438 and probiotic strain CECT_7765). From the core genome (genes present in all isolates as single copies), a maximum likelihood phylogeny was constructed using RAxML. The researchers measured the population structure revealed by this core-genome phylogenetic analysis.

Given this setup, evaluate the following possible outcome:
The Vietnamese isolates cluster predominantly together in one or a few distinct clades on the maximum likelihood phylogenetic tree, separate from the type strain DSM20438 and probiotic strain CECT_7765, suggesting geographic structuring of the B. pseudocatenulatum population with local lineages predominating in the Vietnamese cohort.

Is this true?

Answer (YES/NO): NO